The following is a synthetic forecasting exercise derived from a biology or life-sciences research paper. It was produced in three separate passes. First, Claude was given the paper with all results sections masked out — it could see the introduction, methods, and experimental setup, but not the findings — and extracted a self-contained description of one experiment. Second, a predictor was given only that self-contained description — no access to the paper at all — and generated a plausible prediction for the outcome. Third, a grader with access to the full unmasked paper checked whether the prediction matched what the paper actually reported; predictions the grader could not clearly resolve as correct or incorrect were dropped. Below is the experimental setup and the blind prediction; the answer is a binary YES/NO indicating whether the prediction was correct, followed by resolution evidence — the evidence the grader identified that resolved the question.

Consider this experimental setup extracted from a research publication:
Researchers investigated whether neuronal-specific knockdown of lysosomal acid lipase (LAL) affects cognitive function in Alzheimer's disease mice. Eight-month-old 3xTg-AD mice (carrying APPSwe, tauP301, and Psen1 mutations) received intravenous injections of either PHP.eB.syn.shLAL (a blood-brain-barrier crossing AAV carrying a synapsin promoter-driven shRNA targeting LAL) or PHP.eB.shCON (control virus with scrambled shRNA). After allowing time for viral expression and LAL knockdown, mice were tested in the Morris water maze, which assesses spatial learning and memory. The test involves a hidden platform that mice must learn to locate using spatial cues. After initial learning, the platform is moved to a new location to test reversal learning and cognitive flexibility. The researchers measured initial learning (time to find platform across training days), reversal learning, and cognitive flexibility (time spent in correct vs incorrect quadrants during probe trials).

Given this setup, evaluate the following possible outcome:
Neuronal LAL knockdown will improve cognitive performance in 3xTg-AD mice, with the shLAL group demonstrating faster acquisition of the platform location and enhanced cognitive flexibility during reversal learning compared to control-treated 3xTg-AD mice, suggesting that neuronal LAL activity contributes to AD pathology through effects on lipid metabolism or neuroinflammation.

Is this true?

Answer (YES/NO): NO